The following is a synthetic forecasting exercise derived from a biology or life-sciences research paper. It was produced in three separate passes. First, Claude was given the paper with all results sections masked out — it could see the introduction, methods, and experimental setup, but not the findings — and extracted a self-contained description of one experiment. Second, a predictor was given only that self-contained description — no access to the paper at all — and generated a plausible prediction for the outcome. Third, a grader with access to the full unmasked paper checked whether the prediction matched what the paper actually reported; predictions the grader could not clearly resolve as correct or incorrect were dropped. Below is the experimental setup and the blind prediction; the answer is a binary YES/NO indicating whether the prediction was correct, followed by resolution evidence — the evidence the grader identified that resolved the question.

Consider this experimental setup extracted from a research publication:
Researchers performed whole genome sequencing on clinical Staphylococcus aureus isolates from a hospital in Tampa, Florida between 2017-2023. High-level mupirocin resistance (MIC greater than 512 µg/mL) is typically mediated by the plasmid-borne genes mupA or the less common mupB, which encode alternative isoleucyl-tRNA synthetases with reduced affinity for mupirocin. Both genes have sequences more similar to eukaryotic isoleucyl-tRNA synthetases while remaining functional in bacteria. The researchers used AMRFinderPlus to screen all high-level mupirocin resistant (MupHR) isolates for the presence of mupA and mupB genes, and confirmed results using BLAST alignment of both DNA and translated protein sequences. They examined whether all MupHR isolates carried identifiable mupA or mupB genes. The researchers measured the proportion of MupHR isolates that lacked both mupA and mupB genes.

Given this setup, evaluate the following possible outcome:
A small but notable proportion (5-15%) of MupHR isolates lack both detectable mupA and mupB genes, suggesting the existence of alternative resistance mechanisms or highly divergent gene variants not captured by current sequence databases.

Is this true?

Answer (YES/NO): NO